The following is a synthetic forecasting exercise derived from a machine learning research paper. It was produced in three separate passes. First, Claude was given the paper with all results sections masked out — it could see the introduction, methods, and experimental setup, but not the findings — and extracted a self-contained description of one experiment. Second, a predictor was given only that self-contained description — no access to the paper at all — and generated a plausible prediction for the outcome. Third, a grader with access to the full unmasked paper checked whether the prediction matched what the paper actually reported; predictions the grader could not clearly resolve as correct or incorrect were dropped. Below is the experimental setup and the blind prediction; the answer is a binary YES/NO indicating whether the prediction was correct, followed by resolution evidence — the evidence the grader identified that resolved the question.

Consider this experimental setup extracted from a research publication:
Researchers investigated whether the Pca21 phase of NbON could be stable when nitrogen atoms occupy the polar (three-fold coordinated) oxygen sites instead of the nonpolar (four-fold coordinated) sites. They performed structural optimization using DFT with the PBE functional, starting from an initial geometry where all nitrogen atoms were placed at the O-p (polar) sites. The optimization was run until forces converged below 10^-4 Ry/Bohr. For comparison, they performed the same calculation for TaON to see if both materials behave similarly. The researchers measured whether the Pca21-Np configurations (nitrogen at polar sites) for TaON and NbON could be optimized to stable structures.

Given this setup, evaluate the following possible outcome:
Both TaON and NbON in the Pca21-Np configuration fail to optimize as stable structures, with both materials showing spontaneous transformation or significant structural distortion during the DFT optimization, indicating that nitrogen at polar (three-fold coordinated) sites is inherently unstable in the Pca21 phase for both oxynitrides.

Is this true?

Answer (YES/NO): NO